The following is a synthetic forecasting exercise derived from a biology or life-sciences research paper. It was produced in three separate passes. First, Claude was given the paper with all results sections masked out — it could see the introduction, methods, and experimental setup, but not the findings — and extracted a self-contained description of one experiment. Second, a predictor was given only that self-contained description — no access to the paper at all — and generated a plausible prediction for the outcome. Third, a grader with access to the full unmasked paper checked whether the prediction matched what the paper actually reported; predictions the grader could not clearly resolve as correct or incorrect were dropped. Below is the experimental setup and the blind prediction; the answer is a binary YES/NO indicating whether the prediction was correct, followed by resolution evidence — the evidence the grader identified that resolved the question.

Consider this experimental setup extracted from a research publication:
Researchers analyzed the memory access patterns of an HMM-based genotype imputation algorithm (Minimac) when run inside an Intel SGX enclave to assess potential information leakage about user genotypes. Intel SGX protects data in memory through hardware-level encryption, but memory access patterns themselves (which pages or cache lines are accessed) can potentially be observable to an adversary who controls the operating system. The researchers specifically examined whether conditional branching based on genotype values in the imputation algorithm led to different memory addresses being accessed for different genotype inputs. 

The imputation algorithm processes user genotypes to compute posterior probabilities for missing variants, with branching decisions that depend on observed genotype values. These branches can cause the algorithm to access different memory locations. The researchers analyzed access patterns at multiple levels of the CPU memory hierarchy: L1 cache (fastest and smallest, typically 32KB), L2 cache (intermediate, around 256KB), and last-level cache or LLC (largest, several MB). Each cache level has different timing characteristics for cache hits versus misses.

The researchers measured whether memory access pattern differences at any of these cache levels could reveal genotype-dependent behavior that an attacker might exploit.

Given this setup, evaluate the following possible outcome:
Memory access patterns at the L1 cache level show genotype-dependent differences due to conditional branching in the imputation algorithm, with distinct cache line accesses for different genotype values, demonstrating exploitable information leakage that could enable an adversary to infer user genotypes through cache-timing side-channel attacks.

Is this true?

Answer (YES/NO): YES